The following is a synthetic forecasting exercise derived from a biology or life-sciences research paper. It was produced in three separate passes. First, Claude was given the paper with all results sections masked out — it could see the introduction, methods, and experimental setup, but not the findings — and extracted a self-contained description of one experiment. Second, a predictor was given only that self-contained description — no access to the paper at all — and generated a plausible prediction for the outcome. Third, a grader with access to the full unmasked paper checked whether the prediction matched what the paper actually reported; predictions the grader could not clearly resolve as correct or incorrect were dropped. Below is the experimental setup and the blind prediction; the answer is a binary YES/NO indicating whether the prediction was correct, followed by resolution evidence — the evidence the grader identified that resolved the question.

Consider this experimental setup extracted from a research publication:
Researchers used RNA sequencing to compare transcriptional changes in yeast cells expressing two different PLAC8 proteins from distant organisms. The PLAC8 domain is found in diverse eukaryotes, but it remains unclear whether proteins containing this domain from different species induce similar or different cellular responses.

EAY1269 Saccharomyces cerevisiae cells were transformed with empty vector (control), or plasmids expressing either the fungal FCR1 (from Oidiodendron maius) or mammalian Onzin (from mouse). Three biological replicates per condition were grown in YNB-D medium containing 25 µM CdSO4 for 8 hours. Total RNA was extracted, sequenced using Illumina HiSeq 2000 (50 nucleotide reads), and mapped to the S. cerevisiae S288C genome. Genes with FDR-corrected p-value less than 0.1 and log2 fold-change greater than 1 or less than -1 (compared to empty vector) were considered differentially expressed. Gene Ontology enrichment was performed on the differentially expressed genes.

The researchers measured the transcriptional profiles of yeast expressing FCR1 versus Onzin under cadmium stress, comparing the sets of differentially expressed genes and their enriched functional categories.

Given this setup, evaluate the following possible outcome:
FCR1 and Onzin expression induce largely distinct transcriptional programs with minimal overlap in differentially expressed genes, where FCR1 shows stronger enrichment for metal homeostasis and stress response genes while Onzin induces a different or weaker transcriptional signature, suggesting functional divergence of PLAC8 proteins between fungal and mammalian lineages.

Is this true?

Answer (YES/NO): NO